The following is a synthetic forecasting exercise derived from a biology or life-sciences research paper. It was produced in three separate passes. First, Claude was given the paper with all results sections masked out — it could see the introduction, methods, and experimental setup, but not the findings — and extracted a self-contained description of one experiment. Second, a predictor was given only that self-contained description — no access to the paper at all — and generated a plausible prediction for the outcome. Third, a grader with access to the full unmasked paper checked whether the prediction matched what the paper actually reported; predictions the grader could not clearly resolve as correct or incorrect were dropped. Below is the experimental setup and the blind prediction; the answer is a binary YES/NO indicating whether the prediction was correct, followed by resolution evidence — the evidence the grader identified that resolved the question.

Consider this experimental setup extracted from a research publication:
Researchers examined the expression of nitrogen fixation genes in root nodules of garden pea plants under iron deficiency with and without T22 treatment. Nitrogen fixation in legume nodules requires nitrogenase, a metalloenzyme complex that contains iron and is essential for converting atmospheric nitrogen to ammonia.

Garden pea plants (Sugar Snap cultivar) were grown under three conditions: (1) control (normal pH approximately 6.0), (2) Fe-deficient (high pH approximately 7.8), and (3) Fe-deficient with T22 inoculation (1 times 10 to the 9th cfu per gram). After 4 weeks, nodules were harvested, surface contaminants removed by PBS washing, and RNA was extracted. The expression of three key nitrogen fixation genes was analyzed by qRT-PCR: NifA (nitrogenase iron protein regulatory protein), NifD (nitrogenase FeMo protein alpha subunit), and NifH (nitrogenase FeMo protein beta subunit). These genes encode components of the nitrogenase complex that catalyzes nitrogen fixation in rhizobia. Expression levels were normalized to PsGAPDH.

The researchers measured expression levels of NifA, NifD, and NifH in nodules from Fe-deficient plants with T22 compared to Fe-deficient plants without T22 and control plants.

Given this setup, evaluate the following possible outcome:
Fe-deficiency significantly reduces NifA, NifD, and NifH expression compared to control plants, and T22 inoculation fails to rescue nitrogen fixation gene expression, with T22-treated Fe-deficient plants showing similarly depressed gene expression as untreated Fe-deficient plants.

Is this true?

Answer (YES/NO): NO